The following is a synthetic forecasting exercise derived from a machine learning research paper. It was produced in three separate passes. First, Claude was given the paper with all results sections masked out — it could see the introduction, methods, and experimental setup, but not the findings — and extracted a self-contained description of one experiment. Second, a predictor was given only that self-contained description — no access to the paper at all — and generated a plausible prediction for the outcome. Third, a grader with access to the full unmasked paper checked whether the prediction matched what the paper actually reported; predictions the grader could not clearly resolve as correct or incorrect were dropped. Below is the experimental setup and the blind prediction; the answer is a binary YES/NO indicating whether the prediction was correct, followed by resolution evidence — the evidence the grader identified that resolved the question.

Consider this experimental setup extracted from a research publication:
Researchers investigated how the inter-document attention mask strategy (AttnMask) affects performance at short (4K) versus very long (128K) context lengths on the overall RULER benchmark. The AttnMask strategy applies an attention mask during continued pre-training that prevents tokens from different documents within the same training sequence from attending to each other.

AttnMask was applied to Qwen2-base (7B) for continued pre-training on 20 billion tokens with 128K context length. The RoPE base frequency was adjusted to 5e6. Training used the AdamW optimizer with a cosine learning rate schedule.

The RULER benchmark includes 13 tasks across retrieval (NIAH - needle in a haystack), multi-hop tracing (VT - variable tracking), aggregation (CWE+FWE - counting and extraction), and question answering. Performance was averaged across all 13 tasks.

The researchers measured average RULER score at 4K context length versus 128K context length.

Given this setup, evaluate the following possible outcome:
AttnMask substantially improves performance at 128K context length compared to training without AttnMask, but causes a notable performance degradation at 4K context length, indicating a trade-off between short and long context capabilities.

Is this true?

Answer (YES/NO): NO